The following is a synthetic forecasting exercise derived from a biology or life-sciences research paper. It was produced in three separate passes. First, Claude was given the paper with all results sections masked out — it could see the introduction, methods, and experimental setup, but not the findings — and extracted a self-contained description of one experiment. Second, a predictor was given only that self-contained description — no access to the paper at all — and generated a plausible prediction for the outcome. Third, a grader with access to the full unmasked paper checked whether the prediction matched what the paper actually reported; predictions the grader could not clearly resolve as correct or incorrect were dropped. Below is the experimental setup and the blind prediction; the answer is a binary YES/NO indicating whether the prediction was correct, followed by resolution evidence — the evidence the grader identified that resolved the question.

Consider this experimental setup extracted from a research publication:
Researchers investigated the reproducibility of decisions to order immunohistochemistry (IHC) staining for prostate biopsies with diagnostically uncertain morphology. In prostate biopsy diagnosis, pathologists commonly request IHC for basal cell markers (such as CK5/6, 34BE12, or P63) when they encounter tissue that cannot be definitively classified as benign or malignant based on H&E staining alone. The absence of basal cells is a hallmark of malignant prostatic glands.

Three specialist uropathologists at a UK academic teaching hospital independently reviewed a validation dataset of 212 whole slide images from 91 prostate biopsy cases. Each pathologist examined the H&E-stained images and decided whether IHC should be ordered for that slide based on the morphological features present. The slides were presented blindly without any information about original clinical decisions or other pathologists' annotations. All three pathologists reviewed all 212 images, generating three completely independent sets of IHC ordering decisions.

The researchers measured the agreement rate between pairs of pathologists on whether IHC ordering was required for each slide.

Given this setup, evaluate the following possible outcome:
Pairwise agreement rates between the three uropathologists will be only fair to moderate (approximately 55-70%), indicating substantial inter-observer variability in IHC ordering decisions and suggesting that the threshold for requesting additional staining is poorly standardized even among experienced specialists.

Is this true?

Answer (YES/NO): YES